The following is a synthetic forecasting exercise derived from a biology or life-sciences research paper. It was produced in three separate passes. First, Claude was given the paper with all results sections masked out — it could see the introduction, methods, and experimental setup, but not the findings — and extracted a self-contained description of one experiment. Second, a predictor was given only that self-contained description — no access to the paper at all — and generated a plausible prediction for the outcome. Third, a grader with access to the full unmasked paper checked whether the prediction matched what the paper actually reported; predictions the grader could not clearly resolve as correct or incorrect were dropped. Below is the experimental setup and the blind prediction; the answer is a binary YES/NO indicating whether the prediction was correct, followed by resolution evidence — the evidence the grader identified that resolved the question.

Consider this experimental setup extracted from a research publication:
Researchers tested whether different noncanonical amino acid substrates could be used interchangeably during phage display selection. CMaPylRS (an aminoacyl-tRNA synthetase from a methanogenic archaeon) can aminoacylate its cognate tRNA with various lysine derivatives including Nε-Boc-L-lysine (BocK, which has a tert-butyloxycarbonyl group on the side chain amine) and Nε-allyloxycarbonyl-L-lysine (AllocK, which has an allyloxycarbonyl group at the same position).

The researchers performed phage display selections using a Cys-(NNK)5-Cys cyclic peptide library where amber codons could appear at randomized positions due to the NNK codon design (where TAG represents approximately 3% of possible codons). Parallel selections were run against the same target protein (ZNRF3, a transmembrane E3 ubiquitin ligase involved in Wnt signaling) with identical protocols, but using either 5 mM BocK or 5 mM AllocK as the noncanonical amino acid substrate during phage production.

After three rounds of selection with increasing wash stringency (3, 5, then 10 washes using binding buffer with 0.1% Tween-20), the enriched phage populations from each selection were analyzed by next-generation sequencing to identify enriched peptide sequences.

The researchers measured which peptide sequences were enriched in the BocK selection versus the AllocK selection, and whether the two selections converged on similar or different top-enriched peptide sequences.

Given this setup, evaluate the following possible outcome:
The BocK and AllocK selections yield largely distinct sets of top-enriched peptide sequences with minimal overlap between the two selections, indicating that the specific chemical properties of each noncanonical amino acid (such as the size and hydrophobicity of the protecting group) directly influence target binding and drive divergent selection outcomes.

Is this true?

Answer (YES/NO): YES